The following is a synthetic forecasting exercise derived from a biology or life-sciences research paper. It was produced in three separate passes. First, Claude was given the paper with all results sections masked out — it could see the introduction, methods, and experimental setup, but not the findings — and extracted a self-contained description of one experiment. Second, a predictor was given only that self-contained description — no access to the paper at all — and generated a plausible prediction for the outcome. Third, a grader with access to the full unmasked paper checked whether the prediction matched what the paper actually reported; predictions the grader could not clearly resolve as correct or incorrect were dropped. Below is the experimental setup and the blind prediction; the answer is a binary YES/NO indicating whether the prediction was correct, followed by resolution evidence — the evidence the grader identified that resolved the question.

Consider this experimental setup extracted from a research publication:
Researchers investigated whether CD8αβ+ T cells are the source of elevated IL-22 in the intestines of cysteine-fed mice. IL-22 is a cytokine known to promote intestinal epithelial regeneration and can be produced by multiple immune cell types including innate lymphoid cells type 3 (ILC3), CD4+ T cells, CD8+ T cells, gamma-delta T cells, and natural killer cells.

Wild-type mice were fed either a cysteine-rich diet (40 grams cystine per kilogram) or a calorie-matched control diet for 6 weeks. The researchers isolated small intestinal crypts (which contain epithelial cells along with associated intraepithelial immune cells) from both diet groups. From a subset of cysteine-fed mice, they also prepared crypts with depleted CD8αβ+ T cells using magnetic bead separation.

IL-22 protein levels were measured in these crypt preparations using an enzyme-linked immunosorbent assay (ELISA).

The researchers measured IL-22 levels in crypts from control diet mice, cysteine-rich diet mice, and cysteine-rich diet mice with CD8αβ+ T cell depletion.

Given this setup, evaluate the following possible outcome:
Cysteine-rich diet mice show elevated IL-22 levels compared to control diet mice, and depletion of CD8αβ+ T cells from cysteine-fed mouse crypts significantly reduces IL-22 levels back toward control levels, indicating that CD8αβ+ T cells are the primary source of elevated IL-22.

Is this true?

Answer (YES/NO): YES